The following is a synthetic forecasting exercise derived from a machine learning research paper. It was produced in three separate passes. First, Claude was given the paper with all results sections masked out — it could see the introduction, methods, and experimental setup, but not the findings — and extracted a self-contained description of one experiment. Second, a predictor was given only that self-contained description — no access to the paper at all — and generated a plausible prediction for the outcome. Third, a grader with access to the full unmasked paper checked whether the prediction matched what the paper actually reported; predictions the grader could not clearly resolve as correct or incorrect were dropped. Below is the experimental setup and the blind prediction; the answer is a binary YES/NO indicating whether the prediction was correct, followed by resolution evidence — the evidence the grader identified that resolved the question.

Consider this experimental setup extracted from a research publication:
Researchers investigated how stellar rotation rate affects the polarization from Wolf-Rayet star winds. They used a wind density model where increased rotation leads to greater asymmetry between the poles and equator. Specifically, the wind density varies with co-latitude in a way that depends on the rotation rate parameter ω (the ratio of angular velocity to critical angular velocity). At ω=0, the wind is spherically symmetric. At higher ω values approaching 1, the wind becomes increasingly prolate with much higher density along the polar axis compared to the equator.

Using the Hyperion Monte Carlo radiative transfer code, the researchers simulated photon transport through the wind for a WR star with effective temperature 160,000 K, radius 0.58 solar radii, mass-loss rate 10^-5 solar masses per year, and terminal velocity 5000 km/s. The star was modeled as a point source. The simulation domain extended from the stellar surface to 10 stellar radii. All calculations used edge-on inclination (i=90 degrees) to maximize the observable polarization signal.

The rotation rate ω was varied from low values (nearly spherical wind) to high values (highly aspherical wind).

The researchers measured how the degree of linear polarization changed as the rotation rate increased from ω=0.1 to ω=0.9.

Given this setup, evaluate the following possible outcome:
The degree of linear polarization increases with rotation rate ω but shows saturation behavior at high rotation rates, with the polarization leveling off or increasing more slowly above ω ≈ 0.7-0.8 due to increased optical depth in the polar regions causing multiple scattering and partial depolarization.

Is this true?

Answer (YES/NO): NO